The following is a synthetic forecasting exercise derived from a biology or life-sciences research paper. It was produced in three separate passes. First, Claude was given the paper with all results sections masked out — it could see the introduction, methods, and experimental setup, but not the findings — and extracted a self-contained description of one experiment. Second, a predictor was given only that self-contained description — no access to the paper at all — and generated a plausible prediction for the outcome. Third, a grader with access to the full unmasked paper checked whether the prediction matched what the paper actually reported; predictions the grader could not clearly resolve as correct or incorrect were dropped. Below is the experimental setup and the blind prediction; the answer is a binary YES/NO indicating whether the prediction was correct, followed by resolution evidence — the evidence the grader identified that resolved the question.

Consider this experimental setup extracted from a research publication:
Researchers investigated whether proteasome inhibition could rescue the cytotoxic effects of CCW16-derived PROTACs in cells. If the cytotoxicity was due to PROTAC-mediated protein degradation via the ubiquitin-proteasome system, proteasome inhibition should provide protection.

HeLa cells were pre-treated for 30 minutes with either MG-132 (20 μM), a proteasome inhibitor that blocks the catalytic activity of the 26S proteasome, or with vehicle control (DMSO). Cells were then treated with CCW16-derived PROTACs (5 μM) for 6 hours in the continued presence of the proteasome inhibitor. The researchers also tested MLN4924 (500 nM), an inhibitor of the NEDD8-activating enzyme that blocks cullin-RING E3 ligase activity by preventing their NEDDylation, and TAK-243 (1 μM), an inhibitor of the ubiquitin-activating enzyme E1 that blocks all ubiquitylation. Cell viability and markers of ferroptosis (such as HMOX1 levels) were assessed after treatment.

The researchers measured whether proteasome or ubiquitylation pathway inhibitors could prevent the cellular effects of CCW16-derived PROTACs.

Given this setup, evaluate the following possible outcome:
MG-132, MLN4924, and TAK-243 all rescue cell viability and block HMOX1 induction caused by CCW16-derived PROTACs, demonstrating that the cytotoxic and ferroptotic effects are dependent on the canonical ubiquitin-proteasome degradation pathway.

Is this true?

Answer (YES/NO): NO